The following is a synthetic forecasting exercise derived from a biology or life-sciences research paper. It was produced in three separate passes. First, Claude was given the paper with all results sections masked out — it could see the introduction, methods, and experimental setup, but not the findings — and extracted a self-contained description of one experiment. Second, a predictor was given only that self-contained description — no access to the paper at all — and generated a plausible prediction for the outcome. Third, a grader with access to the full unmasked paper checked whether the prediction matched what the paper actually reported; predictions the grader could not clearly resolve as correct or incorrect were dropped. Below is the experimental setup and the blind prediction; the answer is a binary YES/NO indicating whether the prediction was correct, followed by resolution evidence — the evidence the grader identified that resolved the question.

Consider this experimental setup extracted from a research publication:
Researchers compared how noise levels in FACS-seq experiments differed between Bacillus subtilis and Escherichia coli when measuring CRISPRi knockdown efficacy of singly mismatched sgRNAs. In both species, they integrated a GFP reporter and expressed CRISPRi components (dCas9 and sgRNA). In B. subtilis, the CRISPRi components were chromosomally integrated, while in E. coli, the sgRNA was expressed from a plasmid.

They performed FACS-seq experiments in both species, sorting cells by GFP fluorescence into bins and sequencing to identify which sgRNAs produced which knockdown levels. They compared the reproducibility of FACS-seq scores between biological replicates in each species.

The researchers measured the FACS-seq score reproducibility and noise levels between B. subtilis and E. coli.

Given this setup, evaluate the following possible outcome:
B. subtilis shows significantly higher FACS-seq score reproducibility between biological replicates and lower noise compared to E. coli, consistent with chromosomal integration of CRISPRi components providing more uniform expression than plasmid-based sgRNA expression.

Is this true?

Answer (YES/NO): YES